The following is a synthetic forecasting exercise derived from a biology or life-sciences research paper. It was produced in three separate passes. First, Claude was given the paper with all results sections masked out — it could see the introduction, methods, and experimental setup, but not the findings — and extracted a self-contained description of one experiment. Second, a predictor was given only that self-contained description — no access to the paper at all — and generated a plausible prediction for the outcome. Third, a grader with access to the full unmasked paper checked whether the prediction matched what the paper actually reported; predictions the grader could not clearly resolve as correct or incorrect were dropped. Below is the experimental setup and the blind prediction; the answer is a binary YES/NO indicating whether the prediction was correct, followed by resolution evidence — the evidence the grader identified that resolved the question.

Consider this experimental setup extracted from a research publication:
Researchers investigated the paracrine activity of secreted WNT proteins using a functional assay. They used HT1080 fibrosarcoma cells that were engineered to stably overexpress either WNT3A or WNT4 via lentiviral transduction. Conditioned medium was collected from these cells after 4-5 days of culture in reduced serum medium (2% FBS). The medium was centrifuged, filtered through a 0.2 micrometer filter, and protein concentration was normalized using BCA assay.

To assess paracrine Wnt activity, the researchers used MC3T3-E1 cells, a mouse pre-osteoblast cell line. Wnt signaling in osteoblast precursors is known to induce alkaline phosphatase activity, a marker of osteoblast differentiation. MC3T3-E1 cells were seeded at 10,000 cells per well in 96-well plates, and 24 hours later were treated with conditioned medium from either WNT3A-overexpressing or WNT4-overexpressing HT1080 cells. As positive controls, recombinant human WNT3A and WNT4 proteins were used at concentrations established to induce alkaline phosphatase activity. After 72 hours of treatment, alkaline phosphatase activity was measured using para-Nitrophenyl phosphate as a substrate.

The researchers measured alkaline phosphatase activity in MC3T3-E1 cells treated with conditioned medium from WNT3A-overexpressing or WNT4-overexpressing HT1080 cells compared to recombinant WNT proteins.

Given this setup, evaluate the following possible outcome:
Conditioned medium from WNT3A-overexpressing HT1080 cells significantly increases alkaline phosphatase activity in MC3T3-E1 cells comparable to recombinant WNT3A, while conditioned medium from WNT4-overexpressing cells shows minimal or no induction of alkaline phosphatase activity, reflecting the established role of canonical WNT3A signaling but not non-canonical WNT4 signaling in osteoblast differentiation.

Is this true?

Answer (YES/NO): NO